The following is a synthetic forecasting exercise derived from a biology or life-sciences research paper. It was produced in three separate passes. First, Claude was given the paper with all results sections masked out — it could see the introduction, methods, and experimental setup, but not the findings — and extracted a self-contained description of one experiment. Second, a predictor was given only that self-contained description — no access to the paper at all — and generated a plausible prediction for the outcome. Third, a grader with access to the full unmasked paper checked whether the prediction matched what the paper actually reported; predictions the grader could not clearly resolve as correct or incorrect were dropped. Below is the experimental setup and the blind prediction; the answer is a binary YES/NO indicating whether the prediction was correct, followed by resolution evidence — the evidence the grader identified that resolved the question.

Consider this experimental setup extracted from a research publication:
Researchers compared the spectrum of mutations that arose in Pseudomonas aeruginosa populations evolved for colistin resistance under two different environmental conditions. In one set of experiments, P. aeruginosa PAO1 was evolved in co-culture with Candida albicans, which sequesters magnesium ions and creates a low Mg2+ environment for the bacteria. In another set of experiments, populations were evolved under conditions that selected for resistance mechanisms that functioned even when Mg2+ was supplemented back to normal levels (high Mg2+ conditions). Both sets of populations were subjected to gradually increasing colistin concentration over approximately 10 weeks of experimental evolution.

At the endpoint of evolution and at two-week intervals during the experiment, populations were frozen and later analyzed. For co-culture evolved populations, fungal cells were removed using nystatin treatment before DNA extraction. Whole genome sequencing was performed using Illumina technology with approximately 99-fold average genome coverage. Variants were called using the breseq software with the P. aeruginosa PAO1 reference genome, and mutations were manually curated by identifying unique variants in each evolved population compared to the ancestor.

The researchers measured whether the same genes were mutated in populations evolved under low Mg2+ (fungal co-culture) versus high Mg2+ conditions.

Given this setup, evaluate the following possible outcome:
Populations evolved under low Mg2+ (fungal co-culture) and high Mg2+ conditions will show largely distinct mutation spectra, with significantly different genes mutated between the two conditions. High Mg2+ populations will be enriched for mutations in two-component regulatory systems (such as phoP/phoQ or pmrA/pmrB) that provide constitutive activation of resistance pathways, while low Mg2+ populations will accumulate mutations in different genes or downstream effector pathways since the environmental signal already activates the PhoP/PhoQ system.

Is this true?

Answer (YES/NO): NO